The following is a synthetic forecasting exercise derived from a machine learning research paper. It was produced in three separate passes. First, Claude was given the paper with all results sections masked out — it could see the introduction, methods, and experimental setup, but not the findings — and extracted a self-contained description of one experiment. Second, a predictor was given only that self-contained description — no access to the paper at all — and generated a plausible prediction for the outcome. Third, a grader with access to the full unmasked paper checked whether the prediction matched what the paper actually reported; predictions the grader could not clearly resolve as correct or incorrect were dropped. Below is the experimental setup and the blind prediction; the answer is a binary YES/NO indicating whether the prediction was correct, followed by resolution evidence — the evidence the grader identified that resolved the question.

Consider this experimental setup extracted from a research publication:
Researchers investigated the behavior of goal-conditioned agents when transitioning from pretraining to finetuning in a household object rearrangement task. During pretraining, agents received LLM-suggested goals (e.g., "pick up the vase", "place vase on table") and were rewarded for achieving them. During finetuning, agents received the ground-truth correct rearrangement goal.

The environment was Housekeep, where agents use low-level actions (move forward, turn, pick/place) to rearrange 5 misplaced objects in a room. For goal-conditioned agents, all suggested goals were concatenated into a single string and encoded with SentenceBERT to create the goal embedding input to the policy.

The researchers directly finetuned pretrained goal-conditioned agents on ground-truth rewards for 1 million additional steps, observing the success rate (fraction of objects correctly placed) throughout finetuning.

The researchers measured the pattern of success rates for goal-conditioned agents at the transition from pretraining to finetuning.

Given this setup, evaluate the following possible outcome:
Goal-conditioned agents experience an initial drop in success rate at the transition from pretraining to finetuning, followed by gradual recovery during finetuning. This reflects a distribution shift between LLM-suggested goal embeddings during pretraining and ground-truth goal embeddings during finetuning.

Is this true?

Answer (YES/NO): YES